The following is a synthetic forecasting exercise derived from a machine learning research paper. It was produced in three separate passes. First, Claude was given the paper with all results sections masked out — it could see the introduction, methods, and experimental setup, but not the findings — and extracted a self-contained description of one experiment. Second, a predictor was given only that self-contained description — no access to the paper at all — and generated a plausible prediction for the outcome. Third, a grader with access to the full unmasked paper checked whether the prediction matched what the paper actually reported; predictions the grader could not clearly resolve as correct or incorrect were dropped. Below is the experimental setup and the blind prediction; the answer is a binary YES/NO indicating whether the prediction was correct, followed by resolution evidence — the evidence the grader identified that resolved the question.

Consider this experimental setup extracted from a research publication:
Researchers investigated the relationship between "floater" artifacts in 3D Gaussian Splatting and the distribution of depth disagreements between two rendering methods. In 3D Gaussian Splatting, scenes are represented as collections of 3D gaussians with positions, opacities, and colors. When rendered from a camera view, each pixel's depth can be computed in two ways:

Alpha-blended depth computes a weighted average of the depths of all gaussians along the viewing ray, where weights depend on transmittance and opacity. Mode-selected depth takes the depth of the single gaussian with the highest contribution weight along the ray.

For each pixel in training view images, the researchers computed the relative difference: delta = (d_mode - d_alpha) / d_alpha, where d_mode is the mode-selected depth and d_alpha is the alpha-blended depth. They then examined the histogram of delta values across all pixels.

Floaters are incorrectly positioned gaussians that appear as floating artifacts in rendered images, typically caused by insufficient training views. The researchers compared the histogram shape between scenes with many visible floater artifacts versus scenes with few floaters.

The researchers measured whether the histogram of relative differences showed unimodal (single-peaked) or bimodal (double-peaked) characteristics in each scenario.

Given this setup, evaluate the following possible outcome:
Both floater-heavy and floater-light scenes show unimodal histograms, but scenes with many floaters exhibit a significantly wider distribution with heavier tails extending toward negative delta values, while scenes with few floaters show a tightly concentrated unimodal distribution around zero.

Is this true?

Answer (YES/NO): NO